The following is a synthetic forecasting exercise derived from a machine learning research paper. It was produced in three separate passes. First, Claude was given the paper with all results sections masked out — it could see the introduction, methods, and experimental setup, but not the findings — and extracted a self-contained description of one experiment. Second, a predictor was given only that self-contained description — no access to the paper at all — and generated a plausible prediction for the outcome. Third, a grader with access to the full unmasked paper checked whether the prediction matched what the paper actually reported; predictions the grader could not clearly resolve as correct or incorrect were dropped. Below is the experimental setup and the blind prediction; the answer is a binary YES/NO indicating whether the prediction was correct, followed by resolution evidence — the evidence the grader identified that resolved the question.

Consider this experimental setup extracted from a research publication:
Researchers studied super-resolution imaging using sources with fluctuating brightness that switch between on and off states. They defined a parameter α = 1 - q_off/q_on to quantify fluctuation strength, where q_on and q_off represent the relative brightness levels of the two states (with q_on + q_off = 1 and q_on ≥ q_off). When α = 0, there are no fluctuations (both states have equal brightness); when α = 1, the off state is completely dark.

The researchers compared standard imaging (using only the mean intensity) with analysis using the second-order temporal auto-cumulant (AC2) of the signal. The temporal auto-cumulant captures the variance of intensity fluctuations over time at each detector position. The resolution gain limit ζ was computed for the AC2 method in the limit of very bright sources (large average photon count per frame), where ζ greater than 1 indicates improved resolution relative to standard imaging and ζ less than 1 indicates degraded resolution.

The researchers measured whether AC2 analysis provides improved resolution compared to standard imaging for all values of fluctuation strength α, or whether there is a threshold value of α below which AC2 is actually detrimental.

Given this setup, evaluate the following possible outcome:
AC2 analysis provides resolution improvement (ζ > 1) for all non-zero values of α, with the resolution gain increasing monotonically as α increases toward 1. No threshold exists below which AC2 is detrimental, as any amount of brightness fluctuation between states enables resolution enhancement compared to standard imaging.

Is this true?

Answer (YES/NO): NO